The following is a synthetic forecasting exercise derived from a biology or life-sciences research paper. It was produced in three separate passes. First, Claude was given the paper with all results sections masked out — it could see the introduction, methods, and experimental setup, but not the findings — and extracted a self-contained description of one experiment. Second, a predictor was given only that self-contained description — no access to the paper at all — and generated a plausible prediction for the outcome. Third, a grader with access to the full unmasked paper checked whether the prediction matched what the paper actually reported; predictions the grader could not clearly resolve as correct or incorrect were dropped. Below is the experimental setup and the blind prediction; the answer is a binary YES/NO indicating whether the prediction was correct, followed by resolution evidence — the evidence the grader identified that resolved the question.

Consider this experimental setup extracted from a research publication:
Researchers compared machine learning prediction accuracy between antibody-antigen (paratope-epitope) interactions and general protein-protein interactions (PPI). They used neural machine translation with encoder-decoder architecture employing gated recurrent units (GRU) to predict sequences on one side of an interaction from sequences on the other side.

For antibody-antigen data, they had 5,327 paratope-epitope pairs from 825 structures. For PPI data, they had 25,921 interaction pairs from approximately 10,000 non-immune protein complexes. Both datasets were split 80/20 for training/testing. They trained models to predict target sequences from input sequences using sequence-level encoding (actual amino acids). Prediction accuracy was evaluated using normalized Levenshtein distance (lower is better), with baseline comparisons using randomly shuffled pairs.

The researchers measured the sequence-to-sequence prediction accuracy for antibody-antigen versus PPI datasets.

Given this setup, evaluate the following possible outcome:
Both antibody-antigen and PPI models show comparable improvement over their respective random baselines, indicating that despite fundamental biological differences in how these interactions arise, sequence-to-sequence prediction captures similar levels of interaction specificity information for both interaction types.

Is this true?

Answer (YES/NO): NO